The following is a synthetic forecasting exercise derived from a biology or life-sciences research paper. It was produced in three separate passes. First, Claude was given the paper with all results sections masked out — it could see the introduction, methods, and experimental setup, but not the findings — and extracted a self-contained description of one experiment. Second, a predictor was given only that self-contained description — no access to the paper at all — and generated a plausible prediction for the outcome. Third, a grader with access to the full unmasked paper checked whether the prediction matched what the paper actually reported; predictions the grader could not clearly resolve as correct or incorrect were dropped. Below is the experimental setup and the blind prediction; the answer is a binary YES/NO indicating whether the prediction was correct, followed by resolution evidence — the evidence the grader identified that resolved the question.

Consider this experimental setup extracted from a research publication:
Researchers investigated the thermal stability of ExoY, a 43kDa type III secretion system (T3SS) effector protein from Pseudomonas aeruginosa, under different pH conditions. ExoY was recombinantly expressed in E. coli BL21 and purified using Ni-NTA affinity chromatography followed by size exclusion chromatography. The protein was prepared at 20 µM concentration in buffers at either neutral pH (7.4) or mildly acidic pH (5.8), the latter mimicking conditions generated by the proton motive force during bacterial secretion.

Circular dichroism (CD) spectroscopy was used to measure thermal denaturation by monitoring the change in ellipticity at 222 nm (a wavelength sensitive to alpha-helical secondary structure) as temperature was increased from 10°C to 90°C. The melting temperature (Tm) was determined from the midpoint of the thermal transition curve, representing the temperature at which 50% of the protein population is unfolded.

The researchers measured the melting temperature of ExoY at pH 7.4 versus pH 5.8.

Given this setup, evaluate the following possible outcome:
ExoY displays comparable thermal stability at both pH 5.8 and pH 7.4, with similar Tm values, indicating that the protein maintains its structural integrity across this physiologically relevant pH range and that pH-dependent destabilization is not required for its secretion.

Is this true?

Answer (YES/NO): NO